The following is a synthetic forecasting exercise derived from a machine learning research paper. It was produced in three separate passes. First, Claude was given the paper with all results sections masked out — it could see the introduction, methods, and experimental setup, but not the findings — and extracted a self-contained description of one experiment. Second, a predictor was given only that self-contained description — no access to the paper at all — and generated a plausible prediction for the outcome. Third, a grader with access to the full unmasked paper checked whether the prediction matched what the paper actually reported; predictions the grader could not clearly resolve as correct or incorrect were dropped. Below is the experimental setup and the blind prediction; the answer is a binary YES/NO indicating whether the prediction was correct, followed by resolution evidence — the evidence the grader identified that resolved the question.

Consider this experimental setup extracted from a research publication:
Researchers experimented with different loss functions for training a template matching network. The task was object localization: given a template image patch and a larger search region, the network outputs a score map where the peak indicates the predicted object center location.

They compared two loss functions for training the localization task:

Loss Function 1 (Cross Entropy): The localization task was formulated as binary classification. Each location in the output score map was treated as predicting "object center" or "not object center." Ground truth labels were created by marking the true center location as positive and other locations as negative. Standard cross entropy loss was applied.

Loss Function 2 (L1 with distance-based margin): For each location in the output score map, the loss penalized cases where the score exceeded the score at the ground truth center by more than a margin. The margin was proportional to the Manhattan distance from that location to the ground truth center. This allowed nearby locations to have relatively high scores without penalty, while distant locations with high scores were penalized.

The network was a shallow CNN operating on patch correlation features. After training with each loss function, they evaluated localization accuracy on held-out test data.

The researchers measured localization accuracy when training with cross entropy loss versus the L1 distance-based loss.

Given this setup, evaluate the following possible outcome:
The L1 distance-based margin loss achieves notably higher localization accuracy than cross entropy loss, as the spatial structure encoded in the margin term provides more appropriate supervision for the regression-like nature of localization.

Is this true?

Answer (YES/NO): YES